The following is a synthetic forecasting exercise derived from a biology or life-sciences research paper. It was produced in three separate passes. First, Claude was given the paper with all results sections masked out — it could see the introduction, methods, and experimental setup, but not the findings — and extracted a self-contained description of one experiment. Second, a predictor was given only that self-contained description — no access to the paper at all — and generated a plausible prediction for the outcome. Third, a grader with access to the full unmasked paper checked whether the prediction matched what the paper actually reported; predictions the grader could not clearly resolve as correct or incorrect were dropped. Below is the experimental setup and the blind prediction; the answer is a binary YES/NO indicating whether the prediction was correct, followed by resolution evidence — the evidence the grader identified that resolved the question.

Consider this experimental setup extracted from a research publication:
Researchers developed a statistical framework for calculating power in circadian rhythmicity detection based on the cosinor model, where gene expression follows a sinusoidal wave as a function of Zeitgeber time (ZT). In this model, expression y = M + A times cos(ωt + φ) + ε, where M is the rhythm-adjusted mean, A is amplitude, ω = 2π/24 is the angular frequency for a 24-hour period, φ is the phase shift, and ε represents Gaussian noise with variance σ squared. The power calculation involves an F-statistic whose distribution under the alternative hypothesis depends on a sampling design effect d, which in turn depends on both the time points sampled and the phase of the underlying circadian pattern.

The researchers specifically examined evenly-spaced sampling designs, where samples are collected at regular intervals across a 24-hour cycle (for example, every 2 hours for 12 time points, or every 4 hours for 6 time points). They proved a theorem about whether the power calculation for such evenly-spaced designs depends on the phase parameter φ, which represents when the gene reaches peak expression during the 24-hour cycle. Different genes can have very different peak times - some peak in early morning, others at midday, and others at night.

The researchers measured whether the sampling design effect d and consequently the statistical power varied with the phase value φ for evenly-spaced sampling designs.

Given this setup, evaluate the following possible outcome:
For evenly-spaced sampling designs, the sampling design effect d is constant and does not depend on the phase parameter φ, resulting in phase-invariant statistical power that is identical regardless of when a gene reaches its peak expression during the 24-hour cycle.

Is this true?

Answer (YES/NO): YES